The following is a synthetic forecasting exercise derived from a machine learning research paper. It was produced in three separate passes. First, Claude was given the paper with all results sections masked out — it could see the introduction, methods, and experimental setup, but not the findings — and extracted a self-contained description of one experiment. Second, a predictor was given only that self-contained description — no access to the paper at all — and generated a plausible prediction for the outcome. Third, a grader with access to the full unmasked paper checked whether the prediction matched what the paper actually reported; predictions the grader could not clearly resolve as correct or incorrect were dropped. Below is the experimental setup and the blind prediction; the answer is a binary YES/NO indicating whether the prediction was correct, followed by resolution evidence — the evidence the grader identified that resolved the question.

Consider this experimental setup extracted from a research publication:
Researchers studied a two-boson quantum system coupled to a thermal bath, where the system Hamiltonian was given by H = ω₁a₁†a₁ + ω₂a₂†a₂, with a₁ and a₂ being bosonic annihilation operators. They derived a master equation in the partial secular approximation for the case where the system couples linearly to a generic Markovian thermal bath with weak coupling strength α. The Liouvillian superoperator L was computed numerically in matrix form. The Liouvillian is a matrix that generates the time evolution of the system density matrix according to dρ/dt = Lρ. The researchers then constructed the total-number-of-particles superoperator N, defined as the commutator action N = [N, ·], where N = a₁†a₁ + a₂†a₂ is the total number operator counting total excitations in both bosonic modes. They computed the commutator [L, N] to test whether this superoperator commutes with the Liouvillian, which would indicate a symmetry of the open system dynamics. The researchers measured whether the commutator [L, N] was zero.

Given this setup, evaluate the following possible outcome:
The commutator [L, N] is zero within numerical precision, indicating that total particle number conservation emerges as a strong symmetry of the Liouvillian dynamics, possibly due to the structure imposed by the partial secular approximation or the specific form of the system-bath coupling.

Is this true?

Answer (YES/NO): YES